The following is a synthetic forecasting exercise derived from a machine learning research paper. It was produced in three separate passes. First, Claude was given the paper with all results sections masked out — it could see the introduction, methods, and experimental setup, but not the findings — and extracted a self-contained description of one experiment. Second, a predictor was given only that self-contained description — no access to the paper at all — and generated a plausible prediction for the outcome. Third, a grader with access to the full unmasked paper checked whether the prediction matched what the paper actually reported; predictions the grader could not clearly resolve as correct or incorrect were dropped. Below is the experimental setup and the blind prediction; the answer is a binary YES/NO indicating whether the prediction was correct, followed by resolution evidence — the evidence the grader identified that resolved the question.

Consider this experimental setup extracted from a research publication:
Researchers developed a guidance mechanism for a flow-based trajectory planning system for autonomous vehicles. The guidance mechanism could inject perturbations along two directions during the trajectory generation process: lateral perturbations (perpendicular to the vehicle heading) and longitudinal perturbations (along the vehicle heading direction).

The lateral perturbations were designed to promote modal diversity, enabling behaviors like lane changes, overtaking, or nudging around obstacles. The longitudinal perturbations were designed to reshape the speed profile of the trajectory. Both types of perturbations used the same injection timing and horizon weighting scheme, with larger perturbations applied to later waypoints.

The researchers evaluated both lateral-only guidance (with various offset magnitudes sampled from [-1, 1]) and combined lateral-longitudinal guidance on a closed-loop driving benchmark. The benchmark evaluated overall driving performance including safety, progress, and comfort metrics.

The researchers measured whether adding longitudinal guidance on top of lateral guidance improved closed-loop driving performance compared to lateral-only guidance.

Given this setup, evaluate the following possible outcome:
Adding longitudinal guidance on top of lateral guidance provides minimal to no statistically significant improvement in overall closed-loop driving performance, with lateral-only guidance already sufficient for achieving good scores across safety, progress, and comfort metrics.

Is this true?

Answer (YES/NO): YES